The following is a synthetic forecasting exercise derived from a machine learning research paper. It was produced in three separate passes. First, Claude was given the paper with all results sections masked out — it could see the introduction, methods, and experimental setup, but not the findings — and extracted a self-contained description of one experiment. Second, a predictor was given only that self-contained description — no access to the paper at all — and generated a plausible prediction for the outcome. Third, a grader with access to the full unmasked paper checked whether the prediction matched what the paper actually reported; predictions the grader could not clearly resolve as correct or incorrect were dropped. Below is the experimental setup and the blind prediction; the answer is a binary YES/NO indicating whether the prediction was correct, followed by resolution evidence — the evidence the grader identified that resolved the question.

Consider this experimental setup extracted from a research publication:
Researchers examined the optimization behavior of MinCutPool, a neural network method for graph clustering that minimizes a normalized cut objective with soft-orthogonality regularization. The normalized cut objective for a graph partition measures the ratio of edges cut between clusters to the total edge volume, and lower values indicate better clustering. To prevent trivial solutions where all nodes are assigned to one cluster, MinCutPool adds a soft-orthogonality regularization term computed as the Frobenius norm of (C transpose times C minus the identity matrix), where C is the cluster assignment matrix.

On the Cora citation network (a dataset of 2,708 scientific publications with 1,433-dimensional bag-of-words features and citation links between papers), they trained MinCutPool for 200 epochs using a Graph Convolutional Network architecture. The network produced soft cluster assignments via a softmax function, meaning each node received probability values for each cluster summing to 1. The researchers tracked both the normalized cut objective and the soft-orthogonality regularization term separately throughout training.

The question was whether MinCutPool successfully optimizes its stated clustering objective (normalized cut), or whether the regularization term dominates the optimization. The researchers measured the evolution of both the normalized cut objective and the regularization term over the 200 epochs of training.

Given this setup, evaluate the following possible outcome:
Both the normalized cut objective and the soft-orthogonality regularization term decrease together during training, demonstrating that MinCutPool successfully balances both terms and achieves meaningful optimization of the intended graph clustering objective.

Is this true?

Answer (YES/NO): NO